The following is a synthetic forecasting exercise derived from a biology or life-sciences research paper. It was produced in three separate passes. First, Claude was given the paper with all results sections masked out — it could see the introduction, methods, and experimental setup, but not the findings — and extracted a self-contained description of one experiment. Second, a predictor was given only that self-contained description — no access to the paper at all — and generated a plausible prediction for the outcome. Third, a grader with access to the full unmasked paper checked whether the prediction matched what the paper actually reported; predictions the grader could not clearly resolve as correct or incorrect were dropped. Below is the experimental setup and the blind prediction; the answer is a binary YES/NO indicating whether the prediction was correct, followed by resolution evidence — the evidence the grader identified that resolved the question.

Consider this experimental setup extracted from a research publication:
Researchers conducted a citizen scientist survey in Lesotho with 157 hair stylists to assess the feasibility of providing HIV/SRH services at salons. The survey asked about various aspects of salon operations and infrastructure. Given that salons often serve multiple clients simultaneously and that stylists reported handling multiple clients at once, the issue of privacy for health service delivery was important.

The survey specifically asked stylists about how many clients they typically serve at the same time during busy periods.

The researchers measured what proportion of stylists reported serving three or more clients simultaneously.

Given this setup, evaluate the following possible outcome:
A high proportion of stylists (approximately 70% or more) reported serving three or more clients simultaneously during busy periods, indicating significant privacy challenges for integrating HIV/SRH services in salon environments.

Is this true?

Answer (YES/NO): NO